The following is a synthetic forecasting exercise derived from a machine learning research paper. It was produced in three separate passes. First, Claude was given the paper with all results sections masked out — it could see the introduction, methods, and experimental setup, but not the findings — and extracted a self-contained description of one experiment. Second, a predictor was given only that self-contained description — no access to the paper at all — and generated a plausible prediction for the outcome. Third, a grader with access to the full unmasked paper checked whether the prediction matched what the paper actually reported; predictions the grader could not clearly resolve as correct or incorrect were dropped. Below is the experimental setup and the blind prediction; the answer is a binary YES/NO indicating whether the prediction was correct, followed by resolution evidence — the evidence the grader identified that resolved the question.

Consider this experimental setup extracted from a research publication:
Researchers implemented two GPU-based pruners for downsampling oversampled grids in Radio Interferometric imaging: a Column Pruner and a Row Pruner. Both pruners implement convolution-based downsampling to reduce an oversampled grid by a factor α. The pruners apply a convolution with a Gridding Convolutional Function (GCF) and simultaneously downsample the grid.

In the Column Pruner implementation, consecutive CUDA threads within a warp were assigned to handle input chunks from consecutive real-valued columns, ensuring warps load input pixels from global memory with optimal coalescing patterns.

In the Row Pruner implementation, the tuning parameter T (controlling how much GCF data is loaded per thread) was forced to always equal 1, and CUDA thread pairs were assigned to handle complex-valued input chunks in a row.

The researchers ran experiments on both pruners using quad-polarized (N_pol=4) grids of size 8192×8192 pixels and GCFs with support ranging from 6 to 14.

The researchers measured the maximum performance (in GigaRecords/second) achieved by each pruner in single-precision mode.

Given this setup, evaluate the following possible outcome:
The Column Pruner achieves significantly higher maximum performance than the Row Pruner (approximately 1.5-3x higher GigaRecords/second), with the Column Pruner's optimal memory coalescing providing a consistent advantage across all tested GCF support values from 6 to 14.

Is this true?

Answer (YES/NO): YES